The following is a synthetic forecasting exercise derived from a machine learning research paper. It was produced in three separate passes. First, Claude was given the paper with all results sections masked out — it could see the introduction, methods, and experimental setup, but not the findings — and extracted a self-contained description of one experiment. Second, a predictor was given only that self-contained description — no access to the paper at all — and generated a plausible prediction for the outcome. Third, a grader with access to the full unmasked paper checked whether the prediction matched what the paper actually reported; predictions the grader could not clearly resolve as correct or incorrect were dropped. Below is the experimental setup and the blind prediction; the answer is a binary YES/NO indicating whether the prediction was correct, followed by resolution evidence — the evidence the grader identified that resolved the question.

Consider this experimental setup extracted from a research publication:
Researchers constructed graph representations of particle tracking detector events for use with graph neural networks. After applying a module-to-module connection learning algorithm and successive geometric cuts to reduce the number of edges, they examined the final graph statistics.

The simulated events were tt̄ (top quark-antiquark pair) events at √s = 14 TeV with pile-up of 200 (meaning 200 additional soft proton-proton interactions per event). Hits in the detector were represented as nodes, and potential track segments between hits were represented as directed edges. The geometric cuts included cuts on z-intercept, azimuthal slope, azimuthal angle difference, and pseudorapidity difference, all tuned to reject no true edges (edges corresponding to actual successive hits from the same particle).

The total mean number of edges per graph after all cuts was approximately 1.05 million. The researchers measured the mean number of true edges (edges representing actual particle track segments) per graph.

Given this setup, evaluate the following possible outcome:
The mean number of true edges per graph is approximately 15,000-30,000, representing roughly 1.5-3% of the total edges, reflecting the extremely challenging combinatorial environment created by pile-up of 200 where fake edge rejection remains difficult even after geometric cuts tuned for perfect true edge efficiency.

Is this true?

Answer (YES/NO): NO